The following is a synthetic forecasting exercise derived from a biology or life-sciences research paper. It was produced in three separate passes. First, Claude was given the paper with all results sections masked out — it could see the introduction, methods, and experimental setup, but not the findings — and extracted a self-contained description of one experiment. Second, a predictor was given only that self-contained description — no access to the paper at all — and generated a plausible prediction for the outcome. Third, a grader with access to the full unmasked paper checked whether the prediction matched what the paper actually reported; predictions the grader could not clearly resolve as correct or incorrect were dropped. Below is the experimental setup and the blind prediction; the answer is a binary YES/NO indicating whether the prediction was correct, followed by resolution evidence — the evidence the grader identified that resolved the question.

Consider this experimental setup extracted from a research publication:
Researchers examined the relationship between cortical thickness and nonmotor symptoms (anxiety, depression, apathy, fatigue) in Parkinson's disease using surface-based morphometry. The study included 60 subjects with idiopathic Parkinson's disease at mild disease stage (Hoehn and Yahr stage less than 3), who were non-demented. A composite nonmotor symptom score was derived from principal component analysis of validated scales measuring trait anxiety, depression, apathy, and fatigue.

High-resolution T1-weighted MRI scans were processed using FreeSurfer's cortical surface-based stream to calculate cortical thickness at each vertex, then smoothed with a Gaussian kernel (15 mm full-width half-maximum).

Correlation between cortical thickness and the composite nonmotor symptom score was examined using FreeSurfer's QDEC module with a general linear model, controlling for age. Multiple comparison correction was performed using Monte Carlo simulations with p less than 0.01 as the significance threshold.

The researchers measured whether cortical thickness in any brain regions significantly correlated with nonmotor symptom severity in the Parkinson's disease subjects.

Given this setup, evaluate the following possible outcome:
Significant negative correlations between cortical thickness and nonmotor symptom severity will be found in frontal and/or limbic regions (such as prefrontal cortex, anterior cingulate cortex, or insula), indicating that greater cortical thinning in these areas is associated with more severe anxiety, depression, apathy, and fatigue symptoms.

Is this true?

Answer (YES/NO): NO